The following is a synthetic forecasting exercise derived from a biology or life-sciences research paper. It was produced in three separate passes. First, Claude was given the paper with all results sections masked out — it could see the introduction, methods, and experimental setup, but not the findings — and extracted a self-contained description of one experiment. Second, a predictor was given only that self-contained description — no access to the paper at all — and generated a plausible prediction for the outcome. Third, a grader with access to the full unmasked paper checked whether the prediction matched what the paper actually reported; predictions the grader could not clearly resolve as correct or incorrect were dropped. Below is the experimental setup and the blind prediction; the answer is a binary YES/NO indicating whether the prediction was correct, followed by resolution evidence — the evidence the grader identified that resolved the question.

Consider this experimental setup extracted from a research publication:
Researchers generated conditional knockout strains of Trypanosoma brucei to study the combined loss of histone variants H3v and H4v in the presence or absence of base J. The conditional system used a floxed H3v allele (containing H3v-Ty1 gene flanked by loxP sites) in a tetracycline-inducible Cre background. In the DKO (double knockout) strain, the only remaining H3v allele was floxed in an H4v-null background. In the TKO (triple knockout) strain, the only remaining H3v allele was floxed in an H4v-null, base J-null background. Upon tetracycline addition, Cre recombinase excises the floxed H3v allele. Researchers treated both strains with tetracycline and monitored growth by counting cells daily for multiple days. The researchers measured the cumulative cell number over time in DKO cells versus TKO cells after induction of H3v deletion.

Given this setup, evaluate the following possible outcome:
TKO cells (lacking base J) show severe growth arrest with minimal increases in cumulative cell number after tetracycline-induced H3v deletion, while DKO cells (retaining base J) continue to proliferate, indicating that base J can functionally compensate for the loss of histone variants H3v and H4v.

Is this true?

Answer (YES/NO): NO